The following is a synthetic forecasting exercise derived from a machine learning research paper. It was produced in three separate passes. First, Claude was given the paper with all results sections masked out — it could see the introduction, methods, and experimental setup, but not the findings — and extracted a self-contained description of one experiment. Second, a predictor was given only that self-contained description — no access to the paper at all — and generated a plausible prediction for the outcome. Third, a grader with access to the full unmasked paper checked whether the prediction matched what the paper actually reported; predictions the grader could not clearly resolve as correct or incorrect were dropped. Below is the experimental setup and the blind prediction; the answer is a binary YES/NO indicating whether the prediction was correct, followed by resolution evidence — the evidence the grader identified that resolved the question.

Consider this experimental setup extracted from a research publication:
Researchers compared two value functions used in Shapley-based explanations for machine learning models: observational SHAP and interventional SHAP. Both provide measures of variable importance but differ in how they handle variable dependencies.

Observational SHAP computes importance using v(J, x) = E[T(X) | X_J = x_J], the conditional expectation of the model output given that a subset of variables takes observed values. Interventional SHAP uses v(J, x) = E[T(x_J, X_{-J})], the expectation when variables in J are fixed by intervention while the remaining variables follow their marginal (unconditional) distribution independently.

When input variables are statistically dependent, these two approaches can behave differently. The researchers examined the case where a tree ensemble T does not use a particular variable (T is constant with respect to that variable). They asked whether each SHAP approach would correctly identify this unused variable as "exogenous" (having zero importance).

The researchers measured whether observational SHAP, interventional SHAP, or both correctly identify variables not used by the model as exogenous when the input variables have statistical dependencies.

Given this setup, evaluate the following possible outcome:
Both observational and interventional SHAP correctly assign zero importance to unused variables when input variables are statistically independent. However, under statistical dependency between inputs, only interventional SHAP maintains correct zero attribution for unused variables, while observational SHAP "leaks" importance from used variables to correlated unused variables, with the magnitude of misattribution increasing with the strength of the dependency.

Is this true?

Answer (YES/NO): NO